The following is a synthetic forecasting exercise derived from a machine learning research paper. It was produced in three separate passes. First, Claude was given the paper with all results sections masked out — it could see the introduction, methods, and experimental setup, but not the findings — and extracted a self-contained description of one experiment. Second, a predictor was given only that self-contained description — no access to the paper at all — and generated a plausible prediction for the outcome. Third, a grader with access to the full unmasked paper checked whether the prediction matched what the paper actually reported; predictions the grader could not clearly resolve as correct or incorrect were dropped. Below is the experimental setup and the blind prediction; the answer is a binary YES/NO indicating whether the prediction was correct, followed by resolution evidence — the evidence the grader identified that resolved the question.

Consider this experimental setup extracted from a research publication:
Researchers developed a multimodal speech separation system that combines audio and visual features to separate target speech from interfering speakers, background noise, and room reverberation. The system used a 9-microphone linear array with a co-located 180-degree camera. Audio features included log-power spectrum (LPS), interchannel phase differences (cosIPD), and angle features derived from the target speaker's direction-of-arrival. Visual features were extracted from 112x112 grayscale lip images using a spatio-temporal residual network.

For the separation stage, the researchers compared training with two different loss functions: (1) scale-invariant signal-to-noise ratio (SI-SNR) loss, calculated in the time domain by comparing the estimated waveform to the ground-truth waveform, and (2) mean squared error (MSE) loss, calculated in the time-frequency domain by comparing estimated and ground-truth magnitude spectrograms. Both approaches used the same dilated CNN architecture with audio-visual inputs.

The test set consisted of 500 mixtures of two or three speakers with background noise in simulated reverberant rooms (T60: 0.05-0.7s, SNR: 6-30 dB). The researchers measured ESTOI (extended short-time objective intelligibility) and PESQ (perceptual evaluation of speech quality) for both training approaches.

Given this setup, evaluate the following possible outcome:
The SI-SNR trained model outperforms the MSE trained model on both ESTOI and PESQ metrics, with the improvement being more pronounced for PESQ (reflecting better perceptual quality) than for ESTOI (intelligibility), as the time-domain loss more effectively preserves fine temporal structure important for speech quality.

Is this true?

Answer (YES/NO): NO